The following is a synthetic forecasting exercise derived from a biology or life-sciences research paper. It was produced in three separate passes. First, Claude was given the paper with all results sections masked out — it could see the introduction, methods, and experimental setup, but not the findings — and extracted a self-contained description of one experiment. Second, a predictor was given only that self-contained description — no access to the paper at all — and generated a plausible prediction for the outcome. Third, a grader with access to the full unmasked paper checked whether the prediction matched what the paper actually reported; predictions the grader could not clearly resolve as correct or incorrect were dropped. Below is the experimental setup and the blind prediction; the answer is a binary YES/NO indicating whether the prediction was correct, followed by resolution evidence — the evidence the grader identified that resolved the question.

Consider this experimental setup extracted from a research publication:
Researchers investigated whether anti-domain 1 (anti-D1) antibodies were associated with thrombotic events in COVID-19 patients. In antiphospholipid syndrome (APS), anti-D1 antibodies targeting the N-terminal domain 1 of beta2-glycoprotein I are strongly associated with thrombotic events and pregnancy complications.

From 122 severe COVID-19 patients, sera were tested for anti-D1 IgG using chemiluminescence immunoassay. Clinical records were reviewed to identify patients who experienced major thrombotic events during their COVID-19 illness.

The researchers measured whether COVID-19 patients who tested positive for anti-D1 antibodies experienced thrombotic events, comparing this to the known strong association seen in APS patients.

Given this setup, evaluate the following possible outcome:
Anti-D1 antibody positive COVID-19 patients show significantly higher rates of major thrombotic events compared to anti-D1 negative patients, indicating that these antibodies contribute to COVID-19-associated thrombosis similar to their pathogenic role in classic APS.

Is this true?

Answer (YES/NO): NO